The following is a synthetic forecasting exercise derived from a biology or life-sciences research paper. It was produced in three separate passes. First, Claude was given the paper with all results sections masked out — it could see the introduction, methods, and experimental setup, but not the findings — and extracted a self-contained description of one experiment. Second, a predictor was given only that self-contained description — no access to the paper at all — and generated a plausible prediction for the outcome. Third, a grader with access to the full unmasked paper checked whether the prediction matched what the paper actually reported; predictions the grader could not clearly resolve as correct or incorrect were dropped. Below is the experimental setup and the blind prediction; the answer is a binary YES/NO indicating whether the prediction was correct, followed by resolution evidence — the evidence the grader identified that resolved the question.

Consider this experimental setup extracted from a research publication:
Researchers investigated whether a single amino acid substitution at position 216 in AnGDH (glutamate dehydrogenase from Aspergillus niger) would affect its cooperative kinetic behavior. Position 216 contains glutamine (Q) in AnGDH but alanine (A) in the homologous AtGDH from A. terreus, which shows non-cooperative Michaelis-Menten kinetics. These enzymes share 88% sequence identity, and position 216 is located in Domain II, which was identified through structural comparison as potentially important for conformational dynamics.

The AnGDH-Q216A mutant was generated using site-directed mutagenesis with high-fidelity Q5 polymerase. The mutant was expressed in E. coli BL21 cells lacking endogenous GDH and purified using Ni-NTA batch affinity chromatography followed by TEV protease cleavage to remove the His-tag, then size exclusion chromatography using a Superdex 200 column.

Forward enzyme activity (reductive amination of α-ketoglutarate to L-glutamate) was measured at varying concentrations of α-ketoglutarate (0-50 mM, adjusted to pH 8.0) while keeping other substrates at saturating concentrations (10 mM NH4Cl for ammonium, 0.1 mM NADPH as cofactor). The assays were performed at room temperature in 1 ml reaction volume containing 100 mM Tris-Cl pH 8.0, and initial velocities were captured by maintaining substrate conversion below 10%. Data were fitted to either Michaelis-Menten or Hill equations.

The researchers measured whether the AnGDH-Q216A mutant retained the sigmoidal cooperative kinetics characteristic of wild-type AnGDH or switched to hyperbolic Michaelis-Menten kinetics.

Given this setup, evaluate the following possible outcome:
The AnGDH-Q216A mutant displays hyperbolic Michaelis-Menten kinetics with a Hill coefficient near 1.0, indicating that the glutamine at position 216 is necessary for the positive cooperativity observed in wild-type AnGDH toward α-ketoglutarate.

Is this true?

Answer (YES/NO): NO